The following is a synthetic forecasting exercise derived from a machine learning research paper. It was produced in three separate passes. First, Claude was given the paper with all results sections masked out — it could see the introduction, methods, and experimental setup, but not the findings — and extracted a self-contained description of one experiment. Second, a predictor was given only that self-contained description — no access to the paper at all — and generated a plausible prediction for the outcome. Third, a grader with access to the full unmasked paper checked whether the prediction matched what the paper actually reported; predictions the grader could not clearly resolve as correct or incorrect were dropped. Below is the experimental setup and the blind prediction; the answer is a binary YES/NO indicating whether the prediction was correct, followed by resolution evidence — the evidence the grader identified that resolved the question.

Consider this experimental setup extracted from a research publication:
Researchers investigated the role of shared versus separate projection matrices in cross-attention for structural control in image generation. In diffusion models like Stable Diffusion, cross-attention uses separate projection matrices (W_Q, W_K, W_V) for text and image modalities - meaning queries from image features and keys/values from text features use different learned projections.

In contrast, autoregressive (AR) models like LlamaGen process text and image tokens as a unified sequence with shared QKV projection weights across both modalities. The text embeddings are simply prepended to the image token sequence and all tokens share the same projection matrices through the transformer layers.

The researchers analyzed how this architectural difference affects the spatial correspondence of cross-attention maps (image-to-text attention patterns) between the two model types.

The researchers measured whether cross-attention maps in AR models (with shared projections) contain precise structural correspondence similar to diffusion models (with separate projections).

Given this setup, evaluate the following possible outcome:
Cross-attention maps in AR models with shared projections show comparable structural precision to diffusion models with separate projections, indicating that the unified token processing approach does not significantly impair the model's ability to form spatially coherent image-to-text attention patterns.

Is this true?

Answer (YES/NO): NO